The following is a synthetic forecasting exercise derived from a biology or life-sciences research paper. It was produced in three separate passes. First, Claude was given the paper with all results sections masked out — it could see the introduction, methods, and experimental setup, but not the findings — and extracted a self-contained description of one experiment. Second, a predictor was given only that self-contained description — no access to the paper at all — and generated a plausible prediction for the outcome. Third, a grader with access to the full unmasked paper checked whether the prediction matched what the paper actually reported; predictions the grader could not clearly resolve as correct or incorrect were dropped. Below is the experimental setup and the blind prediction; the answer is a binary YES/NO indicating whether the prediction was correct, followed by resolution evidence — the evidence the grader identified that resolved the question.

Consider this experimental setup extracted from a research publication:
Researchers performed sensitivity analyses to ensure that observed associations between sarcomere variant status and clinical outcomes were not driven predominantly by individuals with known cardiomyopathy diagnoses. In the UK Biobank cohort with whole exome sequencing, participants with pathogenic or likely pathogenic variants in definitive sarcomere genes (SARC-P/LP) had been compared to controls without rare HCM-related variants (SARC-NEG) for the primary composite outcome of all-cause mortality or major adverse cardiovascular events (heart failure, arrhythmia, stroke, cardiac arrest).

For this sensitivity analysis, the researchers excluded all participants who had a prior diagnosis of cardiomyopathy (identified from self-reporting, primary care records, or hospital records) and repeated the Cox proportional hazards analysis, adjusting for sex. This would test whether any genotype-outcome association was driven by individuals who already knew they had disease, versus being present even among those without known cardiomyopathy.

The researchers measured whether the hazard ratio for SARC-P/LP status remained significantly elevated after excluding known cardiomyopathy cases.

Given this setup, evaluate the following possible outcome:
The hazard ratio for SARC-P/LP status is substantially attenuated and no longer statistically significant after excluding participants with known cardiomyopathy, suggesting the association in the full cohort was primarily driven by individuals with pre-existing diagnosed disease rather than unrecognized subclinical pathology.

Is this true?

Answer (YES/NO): NO